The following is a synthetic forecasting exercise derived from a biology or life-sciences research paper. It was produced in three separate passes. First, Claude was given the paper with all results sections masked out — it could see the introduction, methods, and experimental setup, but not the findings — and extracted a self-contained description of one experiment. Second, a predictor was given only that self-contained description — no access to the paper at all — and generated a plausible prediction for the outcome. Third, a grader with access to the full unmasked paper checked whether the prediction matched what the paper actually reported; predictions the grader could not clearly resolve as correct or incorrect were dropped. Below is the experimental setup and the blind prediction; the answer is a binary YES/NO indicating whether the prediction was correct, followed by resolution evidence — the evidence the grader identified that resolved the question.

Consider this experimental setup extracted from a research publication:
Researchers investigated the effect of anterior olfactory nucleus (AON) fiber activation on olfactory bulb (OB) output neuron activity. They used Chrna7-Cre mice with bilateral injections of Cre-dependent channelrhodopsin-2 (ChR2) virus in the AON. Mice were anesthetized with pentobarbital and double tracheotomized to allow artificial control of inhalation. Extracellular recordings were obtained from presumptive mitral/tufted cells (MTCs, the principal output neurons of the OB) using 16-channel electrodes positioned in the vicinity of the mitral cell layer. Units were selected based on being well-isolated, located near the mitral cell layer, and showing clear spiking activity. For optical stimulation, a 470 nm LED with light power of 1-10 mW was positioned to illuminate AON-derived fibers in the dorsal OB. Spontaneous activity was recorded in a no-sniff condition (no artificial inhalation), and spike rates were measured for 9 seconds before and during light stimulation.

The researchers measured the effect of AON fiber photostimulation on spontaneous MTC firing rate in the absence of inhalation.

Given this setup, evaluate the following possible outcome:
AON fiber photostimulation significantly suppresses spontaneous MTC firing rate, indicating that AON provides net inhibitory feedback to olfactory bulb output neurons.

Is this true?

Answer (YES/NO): YES